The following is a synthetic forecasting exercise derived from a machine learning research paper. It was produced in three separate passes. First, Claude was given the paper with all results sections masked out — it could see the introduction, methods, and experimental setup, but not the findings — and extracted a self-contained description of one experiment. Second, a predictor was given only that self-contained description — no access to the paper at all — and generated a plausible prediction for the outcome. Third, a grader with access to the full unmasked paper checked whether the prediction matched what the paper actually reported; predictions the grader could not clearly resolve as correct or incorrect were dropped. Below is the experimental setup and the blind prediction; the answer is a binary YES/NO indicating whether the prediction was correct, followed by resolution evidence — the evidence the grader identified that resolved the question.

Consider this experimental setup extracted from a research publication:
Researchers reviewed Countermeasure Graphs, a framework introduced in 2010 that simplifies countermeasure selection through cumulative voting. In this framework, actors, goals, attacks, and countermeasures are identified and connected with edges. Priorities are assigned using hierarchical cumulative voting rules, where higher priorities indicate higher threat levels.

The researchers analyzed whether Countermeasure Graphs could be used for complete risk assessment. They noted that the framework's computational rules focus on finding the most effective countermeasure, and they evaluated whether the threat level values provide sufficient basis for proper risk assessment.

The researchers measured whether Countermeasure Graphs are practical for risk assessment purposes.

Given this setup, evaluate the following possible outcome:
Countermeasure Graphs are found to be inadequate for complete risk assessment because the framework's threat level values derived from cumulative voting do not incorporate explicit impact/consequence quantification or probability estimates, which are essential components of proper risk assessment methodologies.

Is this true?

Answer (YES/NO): NO